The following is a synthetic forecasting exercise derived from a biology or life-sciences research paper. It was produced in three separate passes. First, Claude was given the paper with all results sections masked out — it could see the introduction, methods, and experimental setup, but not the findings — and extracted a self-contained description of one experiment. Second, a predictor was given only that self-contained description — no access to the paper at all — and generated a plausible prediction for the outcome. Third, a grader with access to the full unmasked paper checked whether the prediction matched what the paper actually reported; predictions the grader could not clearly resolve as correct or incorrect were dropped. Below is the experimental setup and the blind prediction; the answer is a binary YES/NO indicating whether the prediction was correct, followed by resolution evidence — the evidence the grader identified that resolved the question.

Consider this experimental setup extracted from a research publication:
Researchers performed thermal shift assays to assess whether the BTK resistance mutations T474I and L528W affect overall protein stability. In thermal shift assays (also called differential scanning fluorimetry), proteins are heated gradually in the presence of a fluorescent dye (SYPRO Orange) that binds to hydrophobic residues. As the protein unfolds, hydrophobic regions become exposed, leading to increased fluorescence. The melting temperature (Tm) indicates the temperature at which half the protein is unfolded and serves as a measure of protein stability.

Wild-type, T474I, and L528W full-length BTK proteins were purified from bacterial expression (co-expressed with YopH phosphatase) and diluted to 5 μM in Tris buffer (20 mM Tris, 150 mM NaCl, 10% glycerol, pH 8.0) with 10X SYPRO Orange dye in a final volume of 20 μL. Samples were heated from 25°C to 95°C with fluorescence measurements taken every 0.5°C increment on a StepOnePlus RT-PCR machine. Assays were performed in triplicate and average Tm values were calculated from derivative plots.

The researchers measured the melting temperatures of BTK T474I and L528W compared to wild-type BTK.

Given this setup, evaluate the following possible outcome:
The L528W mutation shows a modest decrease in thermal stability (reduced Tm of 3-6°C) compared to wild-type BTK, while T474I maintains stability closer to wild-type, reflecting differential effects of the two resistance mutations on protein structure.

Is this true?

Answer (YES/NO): NO